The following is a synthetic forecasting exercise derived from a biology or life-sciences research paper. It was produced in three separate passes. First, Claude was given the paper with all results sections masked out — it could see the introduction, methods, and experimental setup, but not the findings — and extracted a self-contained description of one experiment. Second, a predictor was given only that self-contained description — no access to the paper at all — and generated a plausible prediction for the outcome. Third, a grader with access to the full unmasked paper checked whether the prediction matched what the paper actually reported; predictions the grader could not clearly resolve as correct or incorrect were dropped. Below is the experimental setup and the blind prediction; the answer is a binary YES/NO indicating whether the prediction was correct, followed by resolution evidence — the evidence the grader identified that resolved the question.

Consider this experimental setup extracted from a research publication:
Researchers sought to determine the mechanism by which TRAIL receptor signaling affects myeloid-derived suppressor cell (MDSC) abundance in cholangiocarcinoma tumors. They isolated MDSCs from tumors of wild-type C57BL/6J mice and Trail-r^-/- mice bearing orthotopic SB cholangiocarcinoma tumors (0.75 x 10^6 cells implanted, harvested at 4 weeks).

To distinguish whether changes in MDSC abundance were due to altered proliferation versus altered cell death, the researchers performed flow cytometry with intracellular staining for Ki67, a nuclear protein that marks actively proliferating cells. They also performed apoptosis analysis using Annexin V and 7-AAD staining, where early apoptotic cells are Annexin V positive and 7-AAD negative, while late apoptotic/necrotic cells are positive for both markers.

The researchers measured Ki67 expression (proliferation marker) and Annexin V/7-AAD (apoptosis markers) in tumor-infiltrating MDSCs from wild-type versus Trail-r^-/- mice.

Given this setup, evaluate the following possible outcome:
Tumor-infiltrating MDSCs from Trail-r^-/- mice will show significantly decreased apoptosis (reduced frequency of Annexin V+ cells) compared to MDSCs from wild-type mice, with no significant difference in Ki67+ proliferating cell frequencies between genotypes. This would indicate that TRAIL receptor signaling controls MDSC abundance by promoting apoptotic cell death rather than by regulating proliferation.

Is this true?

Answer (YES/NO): NO